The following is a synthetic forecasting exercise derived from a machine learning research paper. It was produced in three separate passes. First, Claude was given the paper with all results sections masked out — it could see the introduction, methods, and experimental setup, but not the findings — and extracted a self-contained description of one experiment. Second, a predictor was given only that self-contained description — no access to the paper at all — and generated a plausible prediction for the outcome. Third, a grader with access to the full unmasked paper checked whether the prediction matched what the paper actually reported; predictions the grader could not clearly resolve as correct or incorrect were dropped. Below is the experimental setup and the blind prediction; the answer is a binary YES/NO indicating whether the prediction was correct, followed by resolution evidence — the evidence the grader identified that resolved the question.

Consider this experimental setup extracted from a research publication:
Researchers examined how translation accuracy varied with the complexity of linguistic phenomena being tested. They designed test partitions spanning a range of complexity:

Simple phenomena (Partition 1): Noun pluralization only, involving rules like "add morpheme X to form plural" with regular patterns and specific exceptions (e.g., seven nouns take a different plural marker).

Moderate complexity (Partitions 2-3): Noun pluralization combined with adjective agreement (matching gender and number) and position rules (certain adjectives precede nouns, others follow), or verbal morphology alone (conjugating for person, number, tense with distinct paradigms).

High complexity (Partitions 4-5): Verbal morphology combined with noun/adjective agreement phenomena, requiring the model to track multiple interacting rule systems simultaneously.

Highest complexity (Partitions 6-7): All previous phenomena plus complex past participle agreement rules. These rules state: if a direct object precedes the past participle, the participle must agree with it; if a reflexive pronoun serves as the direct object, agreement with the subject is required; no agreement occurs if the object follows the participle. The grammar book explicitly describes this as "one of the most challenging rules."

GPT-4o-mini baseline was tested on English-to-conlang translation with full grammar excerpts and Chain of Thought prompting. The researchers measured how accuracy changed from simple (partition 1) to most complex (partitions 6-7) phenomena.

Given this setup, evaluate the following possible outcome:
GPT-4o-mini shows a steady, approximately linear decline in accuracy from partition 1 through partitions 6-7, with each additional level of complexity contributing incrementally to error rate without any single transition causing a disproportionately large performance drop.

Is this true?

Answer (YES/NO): NO